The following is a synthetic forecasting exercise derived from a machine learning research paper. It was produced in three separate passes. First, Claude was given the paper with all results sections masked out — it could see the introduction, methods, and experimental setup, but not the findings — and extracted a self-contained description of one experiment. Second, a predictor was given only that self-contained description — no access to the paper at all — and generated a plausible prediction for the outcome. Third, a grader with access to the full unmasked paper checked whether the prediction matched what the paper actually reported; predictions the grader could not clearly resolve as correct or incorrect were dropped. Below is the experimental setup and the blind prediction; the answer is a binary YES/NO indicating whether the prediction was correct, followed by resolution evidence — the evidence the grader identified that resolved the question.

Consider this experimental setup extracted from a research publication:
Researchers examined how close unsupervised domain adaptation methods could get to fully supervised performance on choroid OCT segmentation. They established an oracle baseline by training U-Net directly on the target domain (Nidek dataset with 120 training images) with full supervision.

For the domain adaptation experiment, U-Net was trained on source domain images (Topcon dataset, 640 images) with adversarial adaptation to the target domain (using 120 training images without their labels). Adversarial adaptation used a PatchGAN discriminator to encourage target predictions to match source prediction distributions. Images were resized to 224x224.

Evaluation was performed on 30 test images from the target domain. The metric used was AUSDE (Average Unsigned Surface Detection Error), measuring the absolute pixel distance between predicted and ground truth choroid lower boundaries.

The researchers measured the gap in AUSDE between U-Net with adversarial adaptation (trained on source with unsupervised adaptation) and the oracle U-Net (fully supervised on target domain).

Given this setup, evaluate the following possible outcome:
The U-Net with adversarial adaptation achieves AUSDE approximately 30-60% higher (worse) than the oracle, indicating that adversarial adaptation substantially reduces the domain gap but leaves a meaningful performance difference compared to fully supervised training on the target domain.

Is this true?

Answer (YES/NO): NO